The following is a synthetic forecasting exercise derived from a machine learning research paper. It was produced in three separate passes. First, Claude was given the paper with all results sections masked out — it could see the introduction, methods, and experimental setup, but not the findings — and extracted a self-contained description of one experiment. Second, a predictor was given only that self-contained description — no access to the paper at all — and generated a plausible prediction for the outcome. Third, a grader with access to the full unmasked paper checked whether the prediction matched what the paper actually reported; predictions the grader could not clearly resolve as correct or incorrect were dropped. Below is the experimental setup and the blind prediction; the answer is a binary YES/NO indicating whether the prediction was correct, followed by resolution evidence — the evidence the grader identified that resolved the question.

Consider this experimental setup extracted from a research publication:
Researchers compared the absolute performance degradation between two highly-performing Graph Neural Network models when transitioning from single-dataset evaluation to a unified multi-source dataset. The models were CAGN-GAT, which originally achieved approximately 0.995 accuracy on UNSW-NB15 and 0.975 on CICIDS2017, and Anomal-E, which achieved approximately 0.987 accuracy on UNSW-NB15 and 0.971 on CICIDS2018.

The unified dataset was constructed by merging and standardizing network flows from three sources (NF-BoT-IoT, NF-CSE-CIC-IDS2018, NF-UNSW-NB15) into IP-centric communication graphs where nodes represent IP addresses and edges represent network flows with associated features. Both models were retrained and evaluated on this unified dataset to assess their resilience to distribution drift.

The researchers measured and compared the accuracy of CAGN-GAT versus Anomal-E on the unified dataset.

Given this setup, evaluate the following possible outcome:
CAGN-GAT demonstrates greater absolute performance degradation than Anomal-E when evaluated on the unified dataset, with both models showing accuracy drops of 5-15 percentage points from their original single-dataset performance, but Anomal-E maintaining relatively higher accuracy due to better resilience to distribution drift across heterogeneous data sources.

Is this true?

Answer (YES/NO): YES